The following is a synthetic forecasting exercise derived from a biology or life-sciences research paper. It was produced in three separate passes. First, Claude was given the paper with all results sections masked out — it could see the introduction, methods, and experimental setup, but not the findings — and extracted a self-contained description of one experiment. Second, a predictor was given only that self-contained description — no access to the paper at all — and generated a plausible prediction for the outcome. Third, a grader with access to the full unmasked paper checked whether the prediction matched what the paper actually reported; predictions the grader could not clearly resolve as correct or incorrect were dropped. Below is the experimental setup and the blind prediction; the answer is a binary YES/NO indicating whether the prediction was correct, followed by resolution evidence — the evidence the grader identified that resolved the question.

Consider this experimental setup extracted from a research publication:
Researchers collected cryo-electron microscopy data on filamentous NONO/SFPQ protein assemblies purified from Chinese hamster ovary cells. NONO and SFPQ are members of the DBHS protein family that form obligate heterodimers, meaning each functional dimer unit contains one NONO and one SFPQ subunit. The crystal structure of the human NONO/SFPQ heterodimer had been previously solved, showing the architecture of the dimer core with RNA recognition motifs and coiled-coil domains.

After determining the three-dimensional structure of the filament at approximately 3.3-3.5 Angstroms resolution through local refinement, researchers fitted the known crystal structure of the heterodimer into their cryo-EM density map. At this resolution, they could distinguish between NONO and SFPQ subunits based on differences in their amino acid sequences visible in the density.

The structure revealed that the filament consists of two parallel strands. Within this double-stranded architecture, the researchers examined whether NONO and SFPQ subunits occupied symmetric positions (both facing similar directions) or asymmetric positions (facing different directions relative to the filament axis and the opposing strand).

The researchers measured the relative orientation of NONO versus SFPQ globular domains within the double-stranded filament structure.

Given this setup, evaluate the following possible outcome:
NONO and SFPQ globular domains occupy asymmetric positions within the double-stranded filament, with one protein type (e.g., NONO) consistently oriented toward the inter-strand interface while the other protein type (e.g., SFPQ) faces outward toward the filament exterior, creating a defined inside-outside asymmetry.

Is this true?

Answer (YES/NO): NO